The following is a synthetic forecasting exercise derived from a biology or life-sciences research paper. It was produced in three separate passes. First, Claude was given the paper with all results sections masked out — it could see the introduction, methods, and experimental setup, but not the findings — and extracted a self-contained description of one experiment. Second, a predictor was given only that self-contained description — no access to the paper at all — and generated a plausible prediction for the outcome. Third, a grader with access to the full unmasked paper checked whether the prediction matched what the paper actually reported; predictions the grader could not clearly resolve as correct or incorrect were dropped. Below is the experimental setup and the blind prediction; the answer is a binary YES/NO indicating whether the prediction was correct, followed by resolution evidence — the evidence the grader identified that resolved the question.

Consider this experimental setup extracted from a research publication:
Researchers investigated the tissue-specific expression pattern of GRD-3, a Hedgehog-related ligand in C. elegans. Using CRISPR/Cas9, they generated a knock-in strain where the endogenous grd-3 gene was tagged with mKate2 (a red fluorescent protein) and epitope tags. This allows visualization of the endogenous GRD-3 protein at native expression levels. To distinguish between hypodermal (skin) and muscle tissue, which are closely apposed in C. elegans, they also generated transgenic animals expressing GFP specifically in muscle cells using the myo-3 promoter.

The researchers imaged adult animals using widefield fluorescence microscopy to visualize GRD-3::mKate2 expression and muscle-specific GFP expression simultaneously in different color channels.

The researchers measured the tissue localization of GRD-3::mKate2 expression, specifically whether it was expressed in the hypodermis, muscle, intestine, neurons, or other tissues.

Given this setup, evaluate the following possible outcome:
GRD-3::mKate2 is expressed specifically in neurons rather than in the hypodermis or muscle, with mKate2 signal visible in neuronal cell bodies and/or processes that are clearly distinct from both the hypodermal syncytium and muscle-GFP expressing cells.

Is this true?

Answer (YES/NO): NO